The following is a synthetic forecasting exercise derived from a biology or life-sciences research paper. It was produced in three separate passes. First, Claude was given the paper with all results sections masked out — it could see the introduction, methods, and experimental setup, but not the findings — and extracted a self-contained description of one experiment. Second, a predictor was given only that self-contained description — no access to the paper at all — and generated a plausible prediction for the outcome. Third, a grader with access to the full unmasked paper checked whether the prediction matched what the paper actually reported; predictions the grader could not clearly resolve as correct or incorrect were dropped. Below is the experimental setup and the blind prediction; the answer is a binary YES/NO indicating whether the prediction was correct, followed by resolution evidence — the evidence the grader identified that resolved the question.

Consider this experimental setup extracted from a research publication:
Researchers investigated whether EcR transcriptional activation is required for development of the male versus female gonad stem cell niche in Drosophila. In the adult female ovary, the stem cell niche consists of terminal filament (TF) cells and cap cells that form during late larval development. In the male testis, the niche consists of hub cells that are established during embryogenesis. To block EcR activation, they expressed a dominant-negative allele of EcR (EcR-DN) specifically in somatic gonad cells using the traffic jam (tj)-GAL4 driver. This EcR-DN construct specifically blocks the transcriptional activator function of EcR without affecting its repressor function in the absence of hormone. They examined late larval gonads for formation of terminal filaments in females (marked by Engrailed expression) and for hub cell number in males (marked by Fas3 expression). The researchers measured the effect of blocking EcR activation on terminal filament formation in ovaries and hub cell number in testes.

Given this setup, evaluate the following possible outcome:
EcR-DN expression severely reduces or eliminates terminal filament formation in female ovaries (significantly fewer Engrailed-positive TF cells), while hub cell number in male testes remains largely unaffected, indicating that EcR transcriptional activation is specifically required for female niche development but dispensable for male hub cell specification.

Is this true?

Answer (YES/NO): YES